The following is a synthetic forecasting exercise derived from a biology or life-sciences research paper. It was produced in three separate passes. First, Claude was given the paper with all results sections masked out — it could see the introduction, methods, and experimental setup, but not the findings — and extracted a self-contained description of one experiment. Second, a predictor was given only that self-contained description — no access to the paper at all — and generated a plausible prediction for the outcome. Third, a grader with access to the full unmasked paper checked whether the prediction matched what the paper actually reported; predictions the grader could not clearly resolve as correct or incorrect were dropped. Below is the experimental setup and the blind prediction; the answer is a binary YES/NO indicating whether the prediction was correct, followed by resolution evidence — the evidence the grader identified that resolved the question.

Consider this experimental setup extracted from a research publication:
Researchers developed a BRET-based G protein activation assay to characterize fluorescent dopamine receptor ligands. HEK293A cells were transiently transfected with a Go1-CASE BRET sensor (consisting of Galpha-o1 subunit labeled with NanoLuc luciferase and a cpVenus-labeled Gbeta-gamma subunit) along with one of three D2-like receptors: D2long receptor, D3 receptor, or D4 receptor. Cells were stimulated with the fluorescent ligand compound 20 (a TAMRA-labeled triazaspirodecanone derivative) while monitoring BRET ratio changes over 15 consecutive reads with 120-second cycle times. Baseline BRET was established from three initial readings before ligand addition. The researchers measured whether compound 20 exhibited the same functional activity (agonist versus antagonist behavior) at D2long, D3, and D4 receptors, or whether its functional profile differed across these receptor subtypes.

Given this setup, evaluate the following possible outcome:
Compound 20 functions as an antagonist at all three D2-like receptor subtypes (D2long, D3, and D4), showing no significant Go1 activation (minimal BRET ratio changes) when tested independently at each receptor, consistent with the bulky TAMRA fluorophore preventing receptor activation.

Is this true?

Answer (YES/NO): YES